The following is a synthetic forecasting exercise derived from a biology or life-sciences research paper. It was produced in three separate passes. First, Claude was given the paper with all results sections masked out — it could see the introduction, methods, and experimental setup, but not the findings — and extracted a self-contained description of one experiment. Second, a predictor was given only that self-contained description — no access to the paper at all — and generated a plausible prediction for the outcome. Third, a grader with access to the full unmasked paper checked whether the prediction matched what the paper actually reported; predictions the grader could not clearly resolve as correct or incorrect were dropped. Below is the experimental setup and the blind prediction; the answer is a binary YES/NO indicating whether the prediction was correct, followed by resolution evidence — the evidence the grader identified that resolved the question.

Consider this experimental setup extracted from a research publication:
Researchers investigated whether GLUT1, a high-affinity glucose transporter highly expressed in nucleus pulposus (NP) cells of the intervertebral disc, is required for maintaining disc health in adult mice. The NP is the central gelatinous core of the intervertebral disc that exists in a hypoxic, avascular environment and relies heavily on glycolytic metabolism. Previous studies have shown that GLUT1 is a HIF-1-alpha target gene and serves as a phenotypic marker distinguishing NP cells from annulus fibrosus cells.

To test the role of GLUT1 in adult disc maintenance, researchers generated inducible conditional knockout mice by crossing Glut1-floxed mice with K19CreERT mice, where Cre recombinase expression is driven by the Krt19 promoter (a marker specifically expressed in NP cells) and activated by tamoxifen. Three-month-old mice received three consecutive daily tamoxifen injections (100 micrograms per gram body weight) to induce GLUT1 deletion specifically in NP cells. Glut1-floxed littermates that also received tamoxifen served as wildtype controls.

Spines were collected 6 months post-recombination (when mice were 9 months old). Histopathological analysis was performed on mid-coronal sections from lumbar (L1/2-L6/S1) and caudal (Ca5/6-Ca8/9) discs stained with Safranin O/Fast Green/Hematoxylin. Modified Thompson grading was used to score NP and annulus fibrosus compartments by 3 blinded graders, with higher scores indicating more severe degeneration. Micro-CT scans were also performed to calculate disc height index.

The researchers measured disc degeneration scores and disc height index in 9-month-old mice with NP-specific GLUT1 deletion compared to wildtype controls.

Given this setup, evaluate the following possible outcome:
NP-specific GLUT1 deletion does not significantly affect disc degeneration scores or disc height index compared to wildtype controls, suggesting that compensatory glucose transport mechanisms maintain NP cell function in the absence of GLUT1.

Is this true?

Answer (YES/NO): YES